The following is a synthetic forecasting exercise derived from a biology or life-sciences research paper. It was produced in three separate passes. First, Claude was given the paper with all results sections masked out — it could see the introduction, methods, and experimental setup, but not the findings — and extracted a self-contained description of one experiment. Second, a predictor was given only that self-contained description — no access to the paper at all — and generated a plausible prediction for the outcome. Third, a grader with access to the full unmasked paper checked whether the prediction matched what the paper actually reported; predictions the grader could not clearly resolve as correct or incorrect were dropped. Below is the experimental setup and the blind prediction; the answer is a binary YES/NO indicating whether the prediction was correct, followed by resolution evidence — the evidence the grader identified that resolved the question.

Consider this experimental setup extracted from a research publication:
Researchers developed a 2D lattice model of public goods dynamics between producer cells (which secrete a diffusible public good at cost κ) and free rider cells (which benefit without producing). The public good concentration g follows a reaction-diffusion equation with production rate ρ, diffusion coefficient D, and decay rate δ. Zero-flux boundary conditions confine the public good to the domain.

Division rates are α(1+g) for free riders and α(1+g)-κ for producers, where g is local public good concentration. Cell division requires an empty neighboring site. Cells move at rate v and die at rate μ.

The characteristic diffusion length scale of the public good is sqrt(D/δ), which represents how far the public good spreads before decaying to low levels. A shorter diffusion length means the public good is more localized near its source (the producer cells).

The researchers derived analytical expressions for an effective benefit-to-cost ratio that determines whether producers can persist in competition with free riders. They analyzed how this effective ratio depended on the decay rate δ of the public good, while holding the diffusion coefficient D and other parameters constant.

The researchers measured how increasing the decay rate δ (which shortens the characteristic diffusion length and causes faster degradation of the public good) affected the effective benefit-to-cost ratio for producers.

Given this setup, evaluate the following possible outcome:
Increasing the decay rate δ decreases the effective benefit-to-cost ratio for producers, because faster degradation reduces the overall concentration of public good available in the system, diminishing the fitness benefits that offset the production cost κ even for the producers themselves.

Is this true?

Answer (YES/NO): YES